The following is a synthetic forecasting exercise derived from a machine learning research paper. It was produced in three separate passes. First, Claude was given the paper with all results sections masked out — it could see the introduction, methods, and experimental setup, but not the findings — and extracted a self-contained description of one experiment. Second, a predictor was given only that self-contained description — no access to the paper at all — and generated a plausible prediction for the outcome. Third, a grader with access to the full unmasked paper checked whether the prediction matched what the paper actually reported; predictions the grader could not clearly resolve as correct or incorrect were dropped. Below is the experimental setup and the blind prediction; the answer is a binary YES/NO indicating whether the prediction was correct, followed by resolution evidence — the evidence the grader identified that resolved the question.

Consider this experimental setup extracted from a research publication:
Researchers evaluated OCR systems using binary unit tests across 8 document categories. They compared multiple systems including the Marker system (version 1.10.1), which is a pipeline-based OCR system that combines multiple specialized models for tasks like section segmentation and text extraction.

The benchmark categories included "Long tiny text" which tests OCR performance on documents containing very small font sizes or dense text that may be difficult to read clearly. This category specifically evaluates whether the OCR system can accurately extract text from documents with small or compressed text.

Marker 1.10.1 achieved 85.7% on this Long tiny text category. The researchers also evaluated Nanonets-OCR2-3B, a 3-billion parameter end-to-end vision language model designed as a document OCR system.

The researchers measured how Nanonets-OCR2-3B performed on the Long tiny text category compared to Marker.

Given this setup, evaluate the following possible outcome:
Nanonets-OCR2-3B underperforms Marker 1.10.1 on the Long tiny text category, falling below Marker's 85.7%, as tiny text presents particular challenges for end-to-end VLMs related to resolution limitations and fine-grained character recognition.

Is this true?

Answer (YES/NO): NO